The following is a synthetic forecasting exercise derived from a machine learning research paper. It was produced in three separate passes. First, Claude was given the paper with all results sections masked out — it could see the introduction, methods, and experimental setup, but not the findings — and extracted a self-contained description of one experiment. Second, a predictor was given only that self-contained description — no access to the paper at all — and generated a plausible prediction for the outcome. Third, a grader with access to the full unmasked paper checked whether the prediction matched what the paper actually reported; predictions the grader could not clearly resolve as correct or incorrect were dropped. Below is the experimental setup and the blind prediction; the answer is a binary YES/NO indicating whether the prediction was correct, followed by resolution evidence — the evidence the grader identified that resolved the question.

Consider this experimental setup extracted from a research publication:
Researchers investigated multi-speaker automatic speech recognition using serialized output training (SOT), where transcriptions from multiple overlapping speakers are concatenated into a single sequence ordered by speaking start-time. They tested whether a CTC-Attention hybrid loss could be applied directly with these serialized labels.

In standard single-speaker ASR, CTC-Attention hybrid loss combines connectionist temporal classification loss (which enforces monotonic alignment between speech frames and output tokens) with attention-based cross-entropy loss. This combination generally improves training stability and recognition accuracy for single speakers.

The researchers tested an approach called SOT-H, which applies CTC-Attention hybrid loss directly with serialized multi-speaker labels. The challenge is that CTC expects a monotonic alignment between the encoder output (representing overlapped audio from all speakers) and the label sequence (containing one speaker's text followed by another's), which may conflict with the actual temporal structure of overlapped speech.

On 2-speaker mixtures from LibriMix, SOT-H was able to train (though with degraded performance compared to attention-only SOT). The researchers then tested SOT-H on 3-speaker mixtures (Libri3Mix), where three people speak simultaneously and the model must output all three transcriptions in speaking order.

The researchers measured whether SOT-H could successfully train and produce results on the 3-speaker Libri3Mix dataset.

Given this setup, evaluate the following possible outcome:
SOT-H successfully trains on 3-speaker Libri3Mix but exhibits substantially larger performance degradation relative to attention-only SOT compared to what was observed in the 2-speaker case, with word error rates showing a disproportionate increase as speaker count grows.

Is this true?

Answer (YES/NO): NO